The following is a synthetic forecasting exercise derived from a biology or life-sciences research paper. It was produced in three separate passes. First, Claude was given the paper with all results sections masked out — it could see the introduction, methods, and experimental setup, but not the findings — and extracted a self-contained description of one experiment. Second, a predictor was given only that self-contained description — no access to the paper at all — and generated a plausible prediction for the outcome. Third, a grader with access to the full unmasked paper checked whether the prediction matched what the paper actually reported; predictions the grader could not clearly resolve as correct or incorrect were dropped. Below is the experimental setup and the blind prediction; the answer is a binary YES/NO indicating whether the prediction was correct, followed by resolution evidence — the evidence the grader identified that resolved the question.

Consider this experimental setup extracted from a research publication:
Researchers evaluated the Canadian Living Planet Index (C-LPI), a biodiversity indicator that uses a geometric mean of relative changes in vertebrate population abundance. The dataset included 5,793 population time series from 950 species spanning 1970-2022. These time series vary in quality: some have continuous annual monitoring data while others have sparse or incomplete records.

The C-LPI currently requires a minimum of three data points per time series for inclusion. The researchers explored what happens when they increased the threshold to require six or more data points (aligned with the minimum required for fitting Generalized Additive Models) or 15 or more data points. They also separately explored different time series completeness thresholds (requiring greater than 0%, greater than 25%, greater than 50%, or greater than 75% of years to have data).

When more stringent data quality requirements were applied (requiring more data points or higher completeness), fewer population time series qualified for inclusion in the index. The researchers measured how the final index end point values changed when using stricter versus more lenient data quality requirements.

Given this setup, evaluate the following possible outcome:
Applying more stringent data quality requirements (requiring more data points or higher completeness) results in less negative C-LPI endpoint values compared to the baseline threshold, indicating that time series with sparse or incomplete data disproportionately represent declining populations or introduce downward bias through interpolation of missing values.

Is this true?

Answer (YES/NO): YES